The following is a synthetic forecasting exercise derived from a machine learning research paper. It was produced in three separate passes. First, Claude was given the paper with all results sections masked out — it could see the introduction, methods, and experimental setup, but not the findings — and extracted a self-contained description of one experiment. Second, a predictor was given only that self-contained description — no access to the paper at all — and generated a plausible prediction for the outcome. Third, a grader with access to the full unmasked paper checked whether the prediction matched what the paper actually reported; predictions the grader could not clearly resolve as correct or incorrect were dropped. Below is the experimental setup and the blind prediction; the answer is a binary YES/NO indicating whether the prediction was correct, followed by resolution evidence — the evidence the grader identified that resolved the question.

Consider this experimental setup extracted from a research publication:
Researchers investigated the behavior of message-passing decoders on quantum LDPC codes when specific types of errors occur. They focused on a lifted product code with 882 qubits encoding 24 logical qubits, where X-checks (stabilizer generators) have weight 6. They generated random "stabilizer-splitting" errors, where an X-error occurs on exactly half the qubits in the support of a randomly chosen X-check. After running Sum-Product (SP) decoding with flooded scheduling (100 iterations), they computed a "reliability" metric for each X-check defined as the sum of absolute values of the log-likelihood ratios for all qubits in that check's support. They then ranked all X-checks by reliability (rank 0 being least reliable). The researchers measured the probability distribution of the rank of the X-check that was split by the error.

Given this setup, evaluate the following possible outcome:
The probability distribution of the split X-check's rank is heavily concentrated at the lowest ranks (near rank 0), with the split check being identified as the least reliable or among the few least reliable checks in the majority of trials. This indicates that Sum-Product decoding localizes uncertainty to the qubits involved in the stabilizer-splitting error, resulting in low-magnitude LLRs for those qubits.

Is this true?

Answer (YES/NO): YES